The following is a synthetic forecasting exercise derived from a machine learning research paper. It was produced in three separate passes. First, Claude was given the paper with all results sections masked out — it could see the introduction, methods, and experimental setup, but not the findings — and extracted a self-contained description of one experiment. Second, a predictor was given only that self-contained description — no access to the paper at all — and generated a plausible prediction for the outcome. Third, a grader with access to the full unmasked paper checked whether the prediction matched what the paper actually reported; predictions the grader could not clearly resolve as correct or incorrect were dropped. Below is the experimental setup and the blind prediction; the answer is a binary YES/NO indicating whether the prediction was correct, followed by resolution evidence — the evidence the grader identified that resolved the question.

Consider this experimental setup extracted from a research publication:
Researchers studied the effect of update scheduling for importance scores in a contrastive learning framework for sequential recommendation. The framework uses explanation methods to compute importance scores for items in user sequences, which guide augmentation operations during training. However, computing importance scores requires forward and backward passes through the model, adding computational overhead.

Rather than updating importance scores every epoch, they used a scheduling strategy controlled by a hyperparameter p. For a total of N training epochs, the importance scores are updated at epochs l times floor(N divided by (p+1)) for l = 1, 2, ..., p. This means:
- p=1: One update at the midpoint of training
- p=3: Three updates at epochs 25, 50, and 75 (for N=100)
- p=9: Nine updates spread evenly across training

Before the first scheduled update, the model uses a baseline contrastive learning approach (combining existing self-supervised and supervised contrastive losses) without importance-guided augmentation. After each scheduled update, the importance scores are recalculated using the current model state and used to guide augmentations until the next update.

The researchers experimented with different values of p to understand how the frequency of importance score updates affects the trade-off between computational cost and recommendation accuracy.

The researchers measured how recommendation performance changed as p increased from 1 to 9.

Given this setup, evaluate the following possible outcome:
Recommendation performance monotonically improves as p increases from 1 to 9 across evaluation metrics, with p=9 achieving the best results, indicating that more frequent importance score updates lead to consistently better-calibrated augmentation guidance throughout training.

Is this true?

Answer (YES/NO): NO